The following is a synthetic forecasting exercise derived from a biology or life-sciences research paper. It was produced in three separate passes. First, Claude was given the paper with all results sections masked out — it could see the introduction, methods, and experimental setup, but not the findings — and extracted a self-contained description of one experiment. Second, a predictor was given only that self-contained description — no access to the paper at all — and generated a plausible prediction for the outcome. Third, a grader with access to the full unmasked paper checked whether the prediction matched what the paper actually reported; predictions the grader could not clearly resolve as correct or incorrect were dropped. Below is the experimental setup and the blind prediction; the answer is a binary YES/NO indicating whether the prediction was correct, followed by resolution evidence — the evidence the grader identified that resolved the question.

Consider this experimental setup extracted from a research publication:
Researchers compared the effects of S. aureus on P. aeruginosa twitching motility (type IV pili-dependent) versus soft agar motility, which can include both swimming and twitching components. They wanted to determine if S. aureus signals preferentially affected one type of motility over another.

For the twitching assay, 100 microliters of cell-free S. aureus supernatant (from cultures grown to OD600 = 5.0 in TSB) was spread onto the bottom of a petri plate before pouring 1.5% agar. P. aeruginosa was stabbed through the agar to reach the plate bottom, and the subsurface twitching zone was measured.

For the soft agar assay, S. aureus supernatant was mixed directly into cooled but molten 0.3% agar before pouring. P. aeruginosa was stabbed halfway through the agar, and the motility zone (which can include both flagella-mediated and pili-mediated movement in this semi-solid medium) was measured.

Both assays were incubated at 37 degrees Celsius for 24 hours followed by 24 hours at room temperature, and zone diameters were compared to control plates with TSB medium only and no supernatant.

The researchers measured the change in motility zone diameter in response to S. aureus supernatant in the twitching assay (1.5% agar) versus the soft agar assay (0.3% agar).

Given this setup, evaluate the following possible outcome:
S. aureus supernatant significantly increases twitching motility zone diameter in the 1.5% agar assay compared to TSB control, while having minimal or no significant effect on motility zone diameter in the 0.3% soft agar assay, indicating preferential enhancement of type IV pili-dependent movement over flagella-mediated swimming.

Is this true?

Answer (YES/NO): YES